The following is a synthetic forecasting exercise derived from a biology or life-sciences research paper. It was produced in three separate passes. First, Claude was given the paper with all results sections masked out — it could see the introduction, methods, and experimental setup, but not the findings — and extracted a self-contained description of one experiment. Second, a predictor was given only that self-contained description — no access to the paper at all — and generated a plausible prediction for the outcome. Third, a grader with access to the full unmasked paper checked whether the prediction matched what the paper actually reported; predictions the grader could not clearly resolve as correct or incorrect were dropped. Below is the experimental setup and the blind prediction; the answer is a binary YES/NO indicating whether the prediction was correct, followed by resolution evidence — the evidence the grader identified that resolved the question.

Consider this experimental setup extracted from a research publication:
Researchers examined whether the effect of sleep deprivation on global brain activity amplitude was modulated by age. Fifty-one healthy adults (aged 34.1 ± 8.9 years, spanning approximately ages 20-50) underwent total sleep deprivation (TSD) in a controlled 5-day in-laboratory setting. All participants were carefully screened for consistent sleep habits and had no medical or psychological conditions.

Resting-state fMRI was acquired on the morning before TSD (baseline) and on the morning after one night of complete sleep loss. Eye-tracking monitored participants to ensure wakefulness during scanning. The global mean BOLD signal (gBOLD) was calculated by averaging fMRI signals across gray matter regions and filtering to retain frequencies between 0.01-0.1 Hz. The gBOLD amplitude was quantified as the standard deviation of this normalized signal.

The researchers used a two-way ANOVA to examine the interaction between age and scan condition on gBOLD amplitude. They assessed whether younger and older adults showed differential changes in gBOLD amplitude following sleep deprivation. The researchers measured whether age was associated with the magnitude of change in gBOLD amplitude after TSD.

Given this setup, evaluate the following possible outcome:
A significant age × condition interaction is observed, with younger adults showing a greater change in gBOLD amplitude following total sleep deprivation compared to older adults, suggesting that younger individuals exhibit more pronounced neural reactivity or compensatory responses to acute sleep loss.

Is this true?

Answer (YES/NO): YES